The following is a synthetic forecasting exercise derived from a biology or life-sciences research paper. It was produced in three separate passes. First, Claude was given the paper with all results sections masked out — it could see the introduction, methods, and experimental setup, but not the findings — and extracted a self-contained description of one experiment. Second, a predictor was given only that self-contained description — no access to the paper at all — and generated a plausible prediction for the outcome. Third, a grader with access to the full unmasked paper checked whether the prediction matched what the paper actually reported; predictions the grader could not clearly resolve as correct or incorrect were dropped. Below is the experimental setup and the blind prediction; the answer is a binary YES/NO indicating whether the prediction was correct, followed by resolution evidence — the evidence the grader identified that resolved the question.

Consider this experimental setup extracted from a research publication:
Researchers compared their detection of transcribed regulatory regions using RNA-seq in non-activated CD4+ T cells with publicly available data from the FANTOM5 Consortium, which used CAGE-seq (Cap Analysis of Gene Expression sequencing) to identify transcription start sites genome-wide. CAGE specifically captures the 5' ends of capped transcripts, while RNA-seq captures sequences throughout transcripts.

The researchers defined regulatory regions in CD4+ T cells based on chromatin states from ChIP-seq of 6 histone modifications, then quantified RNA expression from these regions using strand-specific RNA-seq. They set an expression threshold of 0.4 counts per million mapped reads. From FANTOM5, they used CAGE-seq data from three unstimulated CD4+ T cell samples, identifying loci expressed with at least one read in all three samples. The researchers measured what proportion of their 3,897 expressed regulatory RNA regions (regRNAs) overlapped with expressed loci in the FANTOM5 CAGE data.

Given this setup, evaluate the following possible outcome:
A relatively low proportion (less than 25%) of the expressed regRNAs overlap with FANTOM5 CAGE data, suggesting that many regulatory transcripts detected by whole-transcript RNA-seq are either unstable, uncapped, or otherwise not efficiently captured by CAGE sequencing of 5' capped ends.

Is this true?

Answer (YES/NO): NO